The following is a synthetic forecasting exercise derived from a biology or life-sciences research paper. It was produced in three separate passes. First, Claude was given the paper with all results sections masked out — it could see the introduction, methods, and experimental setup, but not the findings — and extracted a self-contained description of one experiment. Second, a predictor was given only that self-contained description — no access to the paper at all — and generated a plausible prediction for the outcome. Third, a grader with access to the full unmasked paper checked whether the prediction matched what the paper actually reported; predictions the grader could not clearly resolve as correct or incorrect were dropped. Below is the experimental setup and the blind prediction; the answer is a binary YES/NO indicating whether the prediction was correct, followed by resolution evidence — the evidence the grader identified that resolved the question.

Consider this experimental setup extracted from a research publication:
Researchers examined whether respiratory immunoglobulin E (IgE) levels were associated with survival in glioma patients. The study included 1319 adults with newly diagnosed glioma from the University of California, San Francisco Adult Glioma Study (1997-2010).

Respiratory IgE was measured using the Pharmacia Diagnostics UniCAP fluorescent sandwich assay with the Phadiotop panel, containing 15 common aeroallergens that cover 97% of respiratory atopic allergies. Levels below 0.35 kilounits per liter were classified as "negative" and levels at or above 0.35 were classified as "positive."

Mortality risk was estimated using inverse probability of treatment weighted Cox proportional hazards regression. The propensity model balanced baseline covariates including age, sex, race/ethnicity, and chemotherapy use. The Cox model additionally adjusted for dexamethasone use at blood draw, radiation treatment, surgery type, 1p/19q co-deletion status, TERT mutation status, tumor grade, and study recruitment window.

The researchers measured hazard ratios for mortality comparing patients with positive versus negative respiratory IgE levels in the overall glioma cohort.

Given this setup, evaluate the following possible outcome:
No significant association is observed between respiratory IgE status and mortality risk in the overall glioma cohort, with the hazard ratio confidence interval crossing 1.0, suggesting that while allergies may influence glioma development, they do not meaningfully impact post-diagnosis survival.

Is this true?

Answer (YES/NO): NO